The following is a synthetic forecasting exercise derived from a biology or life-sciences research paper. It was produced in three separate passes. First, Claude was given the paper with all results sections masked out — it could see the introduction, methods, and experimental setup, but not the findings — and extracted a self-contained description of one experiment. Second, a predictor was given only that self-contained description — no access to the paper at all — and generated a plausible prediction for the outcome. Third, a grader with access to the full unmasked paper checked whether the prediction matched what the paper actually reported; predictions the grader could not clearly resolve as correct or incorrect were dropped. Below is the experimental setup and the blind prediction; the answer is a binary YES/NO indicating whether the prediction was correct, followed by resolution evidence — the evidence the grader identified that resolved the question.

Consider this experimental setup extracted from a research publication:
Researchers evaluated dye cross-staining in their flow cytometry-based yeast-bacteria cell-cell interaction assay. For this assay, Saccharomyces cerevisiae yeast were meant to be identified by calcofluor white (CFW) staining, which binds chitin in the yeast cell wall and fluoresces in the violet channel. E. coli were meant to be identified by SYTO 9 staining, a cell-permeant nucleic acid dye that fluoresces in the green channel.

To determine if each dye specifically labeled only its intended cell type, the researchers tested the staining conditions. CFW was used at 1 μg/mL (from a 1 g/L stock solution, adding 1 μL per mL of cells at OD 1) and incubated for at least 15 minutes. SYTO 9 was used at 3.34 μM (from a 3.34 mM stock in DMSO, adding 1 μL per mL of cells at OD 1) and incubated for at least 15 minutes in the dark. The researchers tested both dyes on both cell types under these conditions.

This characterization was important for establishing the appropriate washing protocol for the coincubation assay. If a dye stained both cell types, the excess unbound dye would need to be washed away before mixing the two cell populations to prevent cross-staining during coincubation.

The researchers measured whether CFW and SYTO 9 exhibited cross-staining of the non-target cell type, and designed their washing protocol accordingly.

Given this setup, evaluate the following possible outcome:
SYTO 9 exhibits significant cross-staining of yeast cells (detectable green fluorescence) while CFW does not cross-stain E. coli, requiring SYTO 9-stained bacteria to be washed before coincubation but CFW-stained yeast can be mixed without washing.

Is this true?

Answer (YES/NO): YES